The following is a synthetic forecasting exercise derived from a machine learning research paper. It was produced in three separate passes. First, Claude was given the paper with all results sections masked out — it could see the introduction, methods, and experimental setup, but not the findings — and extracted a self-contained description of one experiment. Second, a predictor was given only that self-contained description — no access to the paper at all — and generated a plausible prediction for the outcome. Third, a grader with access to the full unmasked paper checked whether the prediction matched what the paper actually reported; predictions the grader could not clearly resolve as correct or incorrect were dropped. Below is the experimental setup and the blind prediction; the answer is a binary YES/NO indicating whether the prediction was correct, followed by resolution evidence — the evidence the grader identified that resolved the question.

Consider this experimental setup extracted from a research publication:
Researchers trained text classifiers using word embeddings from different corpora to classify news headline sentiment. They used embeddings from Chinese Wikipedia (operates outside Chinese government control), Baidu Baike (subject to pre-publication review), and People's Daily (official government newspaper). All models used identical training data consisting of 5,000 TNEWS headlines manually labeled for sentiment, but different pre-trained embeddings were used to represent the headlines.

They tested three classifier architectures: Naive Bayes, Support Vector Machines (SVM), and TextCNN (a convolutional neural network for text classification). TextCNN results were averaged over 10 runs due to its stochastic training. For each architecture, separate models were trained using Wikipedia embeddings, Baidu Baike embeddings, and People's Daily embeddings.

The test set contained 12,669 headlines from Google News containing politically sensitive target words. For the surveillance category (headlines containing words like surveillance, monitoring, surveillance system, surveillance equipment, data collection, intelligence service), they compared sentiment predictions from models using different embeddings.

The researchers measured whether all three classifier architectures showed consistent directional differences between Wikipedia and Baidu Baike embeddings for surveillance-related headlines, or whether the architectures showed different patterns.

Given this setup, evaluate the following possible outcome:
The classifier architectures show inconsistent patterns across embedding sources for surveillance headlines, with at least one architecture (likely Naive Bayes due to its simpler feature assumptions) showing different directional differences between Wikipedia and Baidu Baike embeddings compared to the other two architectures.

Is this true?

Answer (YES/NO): NO